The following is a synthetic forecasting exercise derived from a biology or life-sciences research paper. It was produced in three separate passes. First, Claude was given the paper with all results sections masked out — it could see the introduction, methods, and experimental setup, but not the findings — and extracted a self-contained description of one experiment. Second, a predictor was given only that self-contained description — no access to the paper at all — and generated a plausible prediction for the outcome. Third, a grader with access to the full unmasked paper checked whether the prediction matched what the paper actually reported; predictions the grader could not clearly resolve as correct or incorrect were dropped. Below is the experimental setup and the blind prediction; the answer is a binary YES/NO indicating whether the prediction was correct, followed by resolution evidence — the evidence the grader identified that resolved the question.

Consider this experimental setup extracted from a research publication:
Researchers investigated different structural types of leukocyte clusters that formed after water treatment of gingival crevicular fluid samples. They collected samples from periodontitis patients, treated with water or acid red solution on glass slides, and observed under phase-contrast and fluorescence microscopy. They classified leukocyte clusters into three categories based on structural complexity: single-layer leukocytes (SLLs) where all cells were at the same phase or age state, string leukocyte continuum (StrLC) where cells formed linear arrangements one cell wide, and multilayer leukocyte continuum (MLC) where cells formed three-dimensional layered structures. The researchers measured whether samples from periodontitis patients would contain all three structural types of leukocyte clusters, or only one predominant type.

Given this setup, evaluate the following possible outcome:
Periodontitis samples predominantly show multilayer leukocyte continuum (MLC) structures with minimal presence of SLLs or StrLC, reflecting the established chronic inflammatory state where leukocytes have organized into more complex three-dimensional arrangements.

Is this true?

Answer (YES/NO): NO